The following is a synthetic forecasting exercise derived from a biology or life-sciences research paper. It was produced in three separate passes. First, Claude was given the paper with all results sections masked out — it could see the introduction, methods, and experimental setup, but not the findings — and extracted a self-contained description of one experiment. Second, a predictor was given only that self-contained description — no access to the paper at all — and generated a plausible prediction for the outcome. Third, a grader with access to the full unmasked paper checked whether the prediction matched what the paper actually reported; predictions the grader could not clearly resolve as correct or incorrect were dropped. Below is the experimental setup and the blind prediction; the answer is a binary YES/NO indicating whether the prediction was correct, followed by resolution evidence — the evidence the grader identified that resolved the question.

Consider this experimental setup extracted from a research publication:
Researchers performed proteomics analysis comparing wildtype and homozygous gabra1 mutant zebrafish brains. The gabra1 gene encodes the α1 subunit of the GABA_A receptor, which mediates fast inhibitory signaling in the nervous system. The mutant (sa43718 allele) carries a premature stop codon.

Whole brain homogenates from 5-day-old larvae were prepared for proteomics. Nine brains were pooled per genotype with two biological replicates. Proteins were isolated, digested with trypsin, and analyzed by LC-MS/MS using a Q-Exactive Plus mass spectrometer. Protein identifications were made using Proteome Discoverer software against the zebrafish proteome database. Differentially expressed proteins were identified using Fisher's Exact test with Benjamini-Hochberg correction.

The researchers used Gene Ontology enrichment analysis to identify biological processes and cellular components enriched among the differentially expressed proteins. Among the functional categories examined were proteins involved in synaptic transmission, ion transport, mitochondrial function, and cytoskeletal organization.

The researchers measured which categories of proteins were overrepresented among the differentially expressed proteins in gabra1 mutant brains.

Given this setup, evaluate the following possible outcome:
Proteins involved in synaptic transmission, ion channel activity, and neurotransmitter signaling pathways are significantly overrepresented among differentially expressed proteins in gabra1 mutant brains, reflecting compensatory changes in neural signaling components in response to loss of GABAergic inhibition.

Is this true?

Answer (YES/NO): NO